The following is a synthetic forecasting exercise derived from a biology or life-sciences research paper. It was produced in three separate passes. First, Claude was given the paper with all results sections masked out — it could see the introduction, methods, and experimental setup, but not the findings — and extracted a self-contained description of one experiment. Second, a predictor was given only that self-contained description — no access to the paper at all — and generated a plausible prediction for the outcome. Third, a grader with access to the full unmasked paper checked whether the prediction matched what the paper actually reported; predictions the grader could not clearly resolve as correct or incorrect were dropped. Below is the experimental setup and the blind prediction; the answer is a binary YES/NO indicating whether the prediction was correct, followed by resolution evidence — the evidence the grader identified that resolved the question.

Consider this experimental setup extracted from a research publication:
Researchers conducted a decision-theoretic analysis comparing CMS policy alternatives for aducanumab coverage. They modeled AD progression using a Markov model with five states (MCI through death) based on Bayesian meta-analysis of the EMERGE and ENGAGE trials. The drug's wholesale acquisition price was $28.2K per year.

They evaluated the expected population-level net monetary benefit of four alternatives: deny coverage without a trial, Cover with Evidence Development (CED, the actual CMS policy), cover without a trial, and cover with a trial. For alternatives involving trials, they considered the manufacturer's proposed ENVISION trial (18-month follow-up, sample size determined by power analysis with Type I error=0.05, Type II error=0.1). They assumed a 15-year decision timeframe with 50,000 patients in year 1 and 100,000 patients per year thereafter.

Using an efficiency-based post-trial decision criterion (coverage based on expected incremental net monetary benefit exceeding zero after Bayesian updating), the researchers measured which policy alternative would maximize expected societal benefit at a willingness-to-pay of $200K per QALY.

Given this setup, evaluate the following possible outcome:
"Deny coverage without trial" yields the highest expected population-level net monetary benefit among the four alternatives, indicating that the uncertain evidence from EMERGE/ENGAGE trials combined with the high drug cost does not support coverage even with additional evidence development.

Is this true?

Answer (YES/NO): NO